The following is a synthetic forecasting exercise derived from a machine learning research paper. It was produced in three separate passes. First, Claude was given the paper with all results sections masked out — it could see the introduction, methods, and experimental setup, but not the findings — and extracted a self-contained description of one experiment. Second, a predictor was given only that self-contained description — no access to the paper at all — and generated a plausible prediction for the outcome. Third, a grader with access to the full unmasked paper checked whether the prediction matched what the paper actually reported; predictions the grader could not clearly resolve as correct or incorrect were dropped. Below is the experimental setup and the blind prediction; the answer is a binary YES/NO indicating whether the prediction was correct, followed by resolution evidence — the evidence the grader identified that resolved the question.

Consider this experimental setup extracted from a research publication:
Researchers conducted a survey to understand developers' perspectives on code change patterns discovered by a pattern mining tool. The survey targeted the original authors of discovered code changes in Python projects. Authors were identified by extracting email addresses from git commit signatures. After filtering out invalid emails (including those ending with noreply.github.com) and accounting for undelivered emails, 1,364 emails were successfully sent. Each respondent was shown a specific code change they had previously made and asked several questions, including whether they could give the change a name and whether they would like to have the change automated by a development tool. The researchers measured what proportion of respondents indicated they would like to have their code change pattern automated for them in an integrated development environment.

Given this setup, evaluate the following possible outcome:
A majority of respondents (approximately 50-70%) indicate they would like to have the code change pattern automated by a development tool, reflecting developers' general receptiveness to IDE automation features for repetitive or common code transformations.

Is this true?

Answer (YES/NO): YES